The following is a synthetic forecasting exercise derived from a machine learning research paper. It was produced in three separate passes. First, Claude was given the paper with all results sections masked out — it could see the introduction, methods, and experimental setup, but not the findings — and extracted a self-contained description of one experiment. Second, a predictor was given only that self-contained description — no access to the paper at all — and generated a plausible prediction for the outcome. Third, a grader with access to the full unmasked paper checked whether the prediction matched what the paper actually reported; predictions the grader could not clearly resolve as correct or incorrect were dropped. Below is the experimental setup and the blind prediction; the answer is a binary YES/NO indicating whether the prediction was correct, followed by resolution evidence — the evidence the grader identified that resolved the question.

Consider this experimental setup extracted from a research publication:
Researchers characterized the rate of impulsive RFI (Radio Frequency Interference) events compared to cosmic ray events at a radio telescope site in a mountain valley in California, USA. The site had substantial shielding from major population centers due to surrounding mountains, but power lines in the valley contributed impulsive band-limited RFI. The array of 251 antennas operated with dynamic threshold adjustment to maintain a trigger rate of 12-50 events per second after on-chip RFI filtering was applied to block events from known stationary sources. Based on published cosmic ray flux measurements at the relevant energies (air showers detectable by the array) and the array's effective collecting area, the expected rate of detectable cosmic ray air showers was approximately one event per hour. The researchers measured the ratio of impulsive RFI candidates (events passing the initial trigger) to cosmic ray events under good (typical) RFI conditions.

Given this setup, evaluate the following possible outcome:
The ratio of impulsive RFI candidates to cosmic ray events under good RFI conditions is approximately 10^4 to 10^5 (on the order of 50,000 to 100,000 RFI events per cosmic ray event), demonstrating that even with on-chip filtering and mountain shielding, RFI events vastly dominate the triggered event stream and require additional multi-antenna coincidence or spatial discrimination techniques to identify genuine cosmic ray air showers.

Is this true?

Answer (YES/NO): NO